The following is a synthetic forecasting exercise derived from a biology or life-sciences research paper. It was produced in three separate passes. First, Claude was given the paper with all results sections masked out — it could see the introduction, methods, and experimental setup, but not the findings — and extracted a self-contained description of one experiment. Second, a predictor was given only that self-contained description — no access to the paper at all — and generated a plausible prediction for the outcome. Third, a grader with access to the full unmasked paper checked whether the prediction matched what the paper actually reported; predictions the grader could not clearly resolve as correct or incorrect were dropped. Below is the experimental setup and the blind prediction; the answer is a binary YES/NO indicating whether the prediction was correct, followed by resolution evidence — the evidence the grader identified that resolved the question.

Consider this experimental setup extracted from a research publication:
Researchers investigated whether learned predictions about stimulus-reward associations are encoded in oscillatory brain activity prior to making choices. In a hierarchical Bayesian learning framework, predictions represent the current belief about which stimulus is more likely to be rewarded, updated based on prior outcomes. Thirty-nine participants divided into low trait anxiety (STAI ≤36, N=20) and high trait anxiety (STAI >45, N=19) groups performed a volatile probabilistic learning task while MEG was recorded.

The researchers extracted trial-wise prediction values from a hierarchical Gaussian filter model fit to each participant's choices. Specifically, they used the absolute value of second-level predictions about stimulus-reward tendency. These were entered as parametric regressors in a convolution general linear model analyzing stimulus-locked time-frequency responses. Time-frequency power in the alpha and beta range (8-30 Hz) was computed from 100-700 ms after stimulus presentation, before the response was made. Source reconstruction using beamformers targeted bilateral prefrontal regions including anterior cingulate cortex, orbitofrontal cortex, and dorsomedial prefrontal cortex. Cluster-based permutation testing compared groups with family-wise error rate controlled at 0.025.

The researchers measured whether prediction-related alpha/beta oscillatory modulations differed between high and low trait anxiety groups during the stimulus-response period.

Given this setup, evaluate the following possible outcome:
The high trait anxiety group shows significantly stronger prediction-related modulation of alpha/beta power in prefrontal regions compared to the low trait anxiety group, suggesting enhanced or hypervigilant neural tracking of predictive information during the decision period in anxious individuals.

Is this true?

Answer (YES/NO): YES